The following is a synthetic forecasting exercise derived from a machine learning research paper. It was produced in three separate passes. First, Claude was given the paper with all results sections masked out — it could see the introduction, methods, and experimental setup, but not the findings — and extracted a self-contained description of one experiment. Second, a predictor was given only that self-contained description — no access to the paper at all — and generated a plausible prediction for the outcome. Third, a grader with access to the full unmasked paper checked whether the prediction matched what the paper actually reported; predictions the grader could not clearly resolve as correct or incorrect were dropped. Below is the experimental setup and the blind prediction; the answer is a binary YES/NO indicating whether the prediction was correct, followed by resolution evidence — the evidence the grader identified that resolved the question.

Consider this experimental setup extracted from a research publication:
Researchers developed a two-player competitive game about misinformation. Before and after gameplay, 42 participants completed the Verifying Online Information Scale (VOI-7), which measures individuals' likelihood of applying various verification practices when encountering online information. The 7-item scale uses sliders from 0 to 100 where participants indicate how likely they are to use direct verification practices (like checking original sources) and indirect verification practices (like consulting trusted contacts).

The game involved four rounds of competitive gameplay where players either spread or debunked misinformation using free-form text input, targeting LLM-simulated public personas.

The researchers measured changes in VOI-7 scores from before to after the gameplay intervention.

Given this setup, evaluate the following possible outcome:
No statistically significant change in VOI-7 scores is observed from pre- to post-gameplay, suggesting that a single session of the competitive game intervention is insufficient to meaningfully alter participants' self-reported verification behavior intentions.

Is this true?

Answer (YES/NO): NO